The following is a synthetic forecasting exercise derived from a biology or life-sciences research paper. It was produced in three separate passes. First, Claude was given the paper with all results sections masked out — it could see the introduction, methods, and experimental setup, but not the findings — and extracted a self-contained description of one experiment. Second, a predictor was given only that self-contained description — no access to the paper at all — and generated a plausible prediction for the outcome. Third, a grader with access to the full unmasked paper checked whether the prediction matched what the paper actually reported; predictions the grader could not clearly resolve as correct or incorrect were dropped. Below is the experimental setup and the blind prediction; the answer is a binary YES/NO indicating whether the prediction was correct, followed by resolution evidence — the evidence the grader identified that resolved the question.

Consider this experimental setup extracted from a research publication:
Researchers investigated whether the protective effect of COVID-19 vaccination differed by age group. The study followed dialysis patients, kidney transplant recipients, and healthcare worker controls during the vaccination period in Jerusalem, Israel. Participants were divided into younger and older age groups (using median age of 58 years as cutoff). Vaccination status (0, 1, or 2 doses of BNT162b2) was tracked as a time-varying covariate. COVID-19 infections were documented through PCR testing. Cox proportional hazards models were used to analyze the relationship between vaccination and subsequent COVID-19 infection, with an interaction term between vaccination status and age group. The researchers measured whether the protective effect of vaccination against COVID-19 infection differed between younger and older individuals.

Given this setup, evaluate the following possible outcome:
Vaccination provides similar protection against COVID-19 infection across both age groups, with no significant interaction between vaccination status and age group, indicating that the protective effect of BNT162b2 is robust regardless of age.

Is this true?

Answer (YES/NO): NO